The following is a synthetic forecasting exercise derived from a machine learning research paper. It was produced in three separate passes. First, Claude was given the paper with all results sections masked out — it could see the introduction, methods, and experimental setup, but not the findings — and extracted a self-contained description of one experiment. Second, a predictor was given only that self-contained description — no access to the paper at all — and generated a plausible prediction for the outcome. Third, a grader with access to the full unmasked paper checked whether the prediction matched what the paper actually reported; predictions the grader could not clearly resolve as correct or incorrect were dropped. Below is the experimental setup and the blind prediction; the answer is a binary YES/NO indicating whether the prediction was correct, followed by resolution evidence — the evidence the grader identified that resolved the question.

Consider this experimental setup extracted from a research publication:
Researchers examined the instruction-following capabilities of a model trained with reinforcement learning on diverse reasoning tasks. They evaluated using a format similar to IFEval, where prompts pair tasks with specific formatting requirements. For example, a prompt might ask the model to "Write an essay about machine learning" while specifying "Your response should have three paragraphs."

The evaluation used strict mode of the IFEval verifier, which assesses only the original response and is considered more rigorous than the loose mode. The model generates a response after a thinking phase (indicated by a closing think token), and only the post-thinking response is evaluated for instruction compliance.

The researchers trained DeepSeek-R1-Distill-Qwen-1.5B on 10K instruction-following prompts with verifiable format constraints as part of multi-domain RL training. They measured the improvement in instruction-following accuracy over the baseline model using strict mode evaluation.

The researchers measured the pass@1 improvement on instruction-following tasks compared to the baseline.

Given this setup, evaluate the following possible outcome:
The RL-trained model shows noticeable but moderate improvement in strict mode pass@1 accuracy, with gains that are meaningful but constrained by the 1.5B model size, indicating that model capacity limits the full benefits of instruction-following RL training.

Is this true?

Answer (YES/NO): NO